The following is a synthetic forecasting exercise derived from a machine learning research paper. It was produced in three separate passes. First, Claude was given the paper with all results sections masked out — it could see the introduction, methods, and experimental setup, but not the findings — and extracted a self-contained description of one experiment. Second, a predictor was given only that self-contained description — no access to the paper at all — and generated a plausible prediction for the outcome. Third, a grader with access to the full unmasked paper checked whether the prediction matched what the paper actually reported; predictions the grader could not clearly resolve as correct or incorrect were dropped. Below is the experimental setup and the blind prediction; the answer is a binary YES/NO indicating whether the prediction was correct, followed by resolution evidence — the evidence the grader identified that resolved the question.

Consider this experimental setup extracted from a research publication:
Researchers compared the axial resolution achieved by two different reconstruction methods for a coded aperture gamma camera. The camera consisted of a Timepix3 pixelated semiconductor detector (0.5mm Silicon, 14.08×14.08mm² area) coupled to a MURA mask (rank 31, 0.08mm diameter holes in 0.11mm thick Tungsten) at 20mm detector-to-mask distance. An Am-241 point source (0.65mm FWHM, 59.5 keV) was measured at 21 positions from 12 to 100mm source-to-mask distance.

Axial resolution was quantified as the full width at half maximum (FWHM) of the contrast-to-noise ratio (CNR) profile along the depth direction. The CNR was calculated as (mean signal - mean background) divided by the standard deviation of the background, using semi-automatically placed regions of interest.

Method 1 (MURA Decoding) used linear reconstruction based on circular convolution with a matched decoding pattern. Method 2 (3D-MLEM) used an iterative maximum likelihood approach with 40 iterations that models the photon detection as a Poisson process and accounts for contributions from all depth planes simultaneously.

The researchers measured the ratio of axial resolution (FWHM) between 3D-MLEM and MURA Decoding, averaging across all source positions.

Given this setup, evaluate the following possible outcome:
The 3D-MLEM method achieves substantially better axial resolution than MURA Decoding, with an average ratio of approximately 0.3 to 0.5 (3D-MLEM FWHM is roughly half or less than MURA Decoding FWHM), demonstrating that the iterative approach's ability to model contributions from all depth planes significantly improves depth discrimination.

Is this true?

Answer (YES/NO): YES